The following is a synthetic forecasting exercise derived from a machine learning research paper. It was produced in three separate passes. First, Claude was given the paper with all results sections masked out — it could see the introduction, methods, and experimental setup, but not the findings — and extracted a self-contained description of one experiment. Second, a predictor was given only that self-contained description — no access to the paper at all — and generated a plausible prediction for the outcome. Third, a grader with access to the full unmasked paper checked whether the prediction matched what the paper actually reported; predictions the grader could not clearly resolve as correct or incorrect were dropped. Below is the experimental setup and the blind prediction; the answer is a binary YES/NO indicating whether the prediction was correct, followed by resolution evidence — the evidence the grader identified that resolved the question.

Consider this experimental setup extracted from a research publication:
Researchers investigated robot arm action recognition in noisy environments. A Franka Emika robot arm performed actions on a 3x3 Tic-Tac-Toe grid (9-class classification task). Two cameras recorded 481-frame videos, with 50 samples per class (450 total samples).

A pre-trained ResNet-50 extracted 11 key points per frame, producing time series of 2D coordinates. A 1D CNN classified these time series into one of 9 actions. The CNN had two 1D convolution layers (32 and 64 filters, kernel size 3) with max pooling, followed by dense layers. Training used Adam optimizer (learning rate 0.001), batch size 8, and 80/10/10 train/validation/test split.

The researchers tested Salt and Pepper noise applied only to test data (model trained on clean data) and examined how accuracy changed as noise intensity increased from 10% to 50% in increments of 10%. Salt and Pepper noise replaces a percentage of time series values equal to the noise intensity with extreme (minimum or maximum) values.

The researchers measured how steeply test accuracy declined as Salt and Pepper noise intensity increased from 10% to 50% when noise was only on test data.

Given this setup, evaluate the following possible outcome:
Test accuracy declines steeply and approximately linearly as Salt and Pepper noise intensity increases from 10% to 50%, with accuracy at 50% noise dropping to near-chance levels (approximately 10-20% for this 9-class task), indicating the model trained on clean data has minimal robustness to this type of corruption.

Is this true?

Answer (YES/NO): NO